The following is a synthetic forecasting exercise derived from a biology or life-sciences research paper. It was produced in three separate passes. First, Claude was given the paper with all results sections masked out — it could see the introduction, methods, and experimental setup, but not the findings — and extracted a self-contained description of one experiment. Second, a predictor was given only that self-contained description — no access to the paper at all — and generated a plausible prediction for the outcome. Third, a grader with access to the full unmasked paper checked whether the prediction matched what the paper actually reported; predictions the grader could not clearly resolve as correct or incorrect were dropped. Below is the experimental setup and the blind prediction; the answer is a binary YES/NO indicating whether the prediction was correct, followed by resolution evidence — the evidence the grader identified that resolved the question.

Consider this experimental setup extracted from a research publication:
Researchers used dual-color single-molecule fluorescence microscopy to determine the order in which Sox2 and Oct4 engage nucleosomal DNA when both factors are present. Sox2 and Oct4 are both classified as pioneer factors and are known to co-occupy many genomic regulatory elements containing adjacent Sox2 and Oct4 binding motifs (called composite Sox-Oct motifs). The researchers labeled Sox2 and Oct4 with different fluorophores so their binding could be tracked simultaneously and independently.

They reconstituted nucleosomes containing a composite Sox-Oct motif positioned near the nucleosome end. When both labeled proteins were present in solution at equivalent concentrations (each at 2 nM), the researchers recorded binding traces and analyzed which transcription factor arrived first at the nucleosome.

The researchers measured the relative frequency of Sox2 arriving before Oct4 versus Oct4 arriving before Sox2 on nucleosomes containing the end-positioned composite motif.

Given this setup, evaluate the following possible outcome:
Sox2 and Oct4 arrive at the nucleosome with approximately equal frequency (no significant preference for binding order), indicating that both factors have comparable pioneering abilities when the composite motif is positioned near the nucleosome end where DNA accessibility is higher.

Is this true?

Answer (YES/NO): NO